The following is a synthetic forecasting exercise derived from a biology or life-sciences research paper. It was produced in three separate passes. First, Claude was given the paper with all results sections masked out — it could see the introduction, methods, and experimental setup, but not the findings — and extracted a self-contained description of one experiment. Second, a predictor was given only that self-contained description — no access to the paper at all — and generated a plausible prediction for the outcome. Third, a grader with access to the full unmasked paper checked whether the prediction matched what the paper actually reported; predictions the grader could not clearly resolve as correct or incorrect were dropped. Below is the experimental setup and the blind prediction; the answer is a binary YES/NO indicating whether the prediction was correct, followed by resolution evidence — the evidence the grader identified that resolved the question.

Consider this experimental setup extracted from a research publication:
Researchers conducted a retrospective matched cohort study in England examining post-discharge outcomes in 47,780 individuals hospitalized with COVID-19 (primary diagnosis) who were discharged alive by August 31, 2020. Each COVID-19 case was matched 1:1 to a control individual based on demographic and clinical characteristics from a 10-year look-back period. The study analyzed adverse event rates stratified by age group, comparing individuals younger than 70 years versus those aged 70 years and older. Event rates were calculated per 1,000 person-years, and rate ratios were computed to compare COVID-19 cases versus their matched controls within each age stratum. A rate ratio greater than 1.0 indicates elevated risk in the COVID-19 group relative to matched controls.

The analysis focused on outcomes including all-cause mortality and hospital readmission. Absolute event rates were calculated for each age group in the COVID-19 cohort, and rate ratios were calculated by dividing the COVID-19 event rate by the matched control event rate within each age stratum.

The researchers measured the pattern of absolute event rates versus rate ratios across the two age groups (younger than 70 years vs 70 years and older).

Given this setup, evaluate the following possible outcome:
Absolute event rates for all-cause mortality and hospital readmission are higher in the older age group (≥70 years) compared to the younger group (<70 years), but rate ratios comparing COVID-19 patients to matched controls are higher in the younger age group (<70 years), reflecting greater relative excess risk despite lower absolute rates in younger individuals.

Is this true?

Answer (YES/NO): YES